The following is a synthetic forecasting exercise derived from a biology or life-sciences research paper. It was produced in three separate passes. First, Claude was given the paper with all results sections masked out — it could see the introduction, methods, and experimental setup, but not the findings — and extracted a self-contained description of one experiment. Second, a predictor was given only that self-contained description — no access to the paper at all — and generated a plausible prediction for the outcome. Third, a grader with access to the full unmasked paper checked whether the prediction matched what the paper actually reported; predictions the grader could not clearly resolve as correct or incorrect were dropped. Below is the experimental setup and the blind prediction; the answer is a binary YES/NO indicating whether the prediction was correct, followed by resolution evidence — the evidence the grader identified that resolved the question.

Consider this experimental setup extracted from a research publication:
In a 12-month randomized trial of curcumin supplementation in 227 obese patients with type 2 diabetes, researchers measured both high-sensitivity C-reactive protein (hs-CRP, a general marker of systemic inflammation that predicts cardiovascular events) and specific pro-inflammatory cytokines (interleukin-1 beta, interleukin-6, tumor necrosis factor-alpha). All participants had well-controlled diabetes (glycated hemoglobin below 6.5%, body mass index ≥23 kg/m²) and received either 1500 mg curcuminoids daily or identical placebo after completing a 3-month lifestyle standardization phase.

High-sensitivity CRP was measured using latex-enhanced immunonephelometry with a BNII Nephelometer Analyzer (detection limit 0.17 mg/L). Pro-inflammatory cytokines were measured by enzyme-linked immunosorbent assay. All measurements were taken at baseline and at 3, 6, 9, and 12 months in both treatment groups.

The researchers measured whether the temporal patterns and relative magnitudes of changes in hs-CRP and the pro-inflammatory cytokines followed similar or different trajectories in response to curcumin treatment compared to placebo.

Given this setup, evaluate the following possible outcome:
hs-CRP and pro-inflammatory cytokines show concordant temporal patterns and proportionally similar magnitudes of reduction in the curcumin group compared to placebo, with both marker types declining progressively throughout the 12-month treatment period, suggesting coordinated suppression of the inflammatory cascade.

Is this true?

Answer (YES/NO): NO